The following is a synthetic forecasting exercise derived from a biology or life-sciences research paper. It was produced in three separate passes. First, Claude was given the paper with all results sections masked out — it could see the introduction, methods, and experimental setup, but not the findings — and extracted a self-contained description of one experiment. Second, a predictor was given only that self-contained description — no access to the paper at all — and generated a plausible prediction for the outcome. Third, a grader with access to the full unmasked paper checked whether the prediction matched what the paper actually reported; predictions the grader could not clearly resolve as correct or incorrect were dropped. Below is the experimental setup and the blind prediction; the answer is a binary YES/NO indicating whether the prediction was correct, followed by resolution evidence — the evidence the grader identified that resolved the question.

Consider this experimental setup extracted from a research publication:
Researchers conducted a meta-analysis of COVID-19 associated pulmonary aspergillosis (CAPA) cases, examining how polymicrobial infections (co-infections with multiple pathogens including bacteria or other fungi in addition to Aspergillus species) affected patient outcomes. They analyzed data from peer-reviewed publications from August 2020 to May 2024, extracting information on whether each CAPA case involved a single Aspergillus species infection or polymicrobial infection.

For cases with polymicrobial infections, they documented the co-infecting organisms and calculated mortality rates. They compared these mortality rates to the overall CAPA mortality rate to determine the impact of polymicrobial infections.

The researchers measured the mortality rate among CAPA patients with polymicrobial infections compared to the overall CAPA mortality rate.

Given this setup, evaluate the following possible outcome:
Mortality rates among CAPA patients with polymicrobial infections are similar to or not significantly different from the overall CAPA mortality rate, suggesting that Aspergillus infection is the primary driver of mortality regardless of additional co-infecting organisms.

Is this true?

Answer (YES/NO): NO